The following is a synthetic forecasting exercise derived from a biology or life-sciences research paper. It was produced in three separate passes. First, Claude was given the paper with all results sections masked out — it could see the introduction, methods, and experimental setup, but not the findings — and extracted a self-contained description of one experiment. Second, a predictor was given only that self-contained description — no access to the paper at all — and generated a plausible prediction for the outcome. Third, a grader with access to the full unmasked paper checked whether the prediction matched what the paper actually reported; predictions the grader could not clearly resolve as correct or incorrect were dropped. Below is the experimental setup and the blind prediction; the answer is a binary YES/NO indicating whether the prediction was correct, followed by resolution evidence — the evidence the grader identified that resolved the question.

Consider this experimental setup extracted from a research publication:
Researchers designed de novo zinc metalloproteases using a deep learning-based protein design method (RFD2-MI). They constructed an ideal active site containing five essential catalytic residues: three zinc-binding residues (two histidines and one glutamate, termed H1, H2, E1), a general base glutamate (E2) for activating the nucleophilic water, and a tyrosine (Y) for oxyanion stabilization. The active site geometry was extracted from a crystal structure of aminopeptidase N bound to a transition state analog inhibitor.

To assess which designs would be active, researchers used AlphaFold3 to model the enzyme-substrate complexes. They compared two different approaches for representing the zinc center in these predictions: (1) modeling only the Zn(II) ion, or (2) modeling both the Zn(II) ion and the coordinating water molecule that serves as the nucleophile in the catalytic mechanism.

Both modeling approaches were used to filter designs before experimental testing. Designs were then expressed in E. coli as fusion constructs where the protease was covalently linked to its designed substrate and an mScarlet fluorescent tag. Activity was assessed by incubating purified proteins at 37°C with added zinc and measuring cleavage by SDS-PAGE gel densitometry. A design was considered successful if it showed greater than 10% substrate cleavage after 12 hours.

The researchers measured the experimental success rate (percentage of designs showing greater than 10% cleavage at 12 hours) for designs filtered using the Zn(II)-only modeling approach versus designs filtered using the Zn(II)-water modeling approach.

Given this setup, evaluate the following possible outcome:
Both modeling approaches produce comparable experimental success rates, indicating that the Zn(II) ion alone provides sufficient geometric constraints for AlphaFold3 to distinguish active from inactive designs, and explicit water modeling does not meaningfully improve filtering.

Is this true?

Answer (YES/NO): NO